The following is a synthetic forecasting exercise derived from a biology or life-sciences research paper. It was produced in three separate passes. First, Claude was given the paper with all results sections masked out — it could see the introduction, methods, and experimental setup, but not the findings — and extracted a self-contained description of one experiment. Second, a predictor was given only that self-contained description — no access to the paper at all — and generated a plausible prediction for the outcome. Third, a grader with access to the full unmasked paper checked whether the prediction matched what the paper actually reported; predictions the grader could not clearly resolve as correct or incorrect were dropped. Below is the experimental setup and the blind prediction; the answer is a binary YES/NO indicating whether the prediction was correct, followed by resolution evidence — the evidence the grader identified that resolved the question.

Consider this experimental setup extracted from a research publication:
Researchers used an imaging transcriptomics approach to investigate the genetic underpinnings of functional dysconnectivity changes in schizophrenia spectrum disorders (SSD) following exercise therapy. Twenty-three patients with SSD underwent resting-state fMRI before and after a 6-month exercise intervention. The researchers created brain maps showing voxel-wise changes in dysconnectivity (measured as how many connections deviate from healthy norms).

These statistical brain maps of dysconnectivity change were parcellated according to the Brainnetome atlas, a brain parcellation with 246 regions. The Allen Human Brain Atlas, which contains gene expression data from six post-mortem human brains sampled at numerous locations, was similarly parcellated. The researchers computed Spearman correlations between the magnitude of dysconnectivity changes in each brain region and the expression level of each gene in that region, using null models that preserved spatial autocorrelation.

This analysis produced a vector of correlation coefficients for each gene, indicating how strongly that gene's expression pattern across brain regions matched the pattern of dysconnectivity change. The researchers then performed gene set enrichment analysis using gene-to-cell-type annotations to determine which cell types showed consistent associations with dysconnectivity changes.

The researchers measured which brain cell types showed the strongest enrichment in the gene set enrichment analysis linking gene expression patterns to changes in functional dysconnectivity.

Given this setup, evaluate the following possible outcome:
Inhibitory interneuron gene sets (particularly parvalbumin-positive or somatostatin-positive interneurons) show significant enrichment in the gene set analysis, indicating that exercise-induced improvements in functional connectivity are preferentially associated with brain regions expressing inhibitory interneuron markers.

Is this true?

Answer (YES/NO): NO